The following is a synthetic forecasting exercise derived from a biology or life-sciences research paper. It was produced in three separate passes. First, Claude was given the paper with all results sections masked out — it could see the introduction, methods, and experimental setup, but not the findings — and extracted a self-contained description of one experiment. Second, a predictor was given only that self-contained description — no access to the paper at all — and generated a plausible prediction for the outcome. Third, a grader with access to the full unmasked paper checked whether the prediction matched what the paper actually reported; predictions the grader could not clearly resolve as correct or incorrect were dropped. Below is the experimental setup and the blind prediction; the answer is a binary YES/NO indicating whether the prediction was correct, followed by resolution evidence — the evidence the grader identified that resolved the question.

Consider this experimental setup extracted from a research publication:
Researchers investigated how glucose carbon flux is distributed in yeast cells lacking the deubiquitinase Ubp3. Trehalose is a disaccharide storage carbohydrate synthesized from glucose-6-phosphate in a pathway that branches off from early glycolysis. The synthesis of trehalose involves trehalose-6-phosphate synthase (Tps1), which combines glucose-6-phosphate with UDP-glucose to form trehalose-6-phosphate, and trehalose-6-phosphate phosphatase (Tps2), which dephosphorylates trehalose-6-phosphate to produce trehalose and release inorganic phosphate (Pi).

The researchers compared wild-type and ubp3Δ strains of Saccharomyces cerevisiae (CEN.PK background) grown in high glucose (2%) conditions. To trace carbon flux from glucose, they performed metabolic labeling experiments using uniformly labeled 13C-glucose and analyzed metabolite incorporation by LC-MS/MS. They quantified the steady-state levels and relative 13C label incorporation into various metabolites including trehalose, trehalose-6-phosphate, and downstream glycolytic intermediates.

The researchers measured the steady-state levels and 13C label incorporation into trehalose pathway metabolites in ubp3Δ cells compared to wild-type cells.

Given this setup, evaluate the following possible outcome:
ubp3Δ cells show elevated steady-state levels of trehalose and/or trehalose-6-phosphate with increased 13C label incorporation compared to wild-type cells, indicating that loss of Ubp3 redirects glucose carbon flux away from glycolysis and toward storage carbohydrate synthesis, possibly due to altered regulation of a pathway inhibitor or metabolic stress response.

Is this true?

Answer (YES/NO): YES